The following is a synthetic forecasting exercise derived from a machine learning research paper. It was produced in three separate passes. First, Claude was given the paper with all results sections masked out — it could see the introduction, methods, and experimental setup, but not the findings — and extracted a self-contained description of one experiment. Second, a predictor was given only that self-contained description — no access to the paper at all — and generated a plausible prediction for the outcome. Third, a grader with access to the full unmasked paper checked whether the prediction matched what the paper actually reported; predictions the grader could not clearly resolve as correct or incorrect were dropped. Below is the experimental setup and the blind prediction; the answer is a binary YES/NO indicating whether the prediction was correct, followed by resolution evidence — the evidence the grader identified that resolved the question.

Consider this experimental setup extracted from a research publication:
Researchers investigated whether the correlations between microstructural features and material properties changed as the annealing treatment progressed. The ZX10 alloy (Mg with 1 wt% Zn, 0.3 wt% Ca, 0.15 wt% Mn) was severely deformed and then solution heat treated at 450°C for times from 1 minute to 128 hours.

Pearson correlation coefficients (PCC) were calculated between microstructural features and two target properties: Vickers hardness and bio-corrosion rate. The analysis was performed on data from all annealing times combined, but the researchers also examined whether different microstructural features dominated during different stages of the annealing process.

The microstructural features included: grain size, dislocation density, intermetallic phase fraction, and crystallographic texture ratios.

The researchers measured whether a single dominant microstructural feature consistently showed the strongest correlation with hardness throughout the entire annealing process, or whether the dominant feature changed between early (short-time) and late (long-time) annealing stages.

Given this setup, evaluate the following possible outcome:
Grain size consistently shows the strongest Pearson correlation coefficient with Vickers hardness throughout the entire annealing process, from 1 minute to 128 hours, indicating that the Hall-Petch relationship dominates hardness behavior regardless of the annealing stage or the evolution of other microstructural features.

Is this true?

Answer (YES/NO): NO